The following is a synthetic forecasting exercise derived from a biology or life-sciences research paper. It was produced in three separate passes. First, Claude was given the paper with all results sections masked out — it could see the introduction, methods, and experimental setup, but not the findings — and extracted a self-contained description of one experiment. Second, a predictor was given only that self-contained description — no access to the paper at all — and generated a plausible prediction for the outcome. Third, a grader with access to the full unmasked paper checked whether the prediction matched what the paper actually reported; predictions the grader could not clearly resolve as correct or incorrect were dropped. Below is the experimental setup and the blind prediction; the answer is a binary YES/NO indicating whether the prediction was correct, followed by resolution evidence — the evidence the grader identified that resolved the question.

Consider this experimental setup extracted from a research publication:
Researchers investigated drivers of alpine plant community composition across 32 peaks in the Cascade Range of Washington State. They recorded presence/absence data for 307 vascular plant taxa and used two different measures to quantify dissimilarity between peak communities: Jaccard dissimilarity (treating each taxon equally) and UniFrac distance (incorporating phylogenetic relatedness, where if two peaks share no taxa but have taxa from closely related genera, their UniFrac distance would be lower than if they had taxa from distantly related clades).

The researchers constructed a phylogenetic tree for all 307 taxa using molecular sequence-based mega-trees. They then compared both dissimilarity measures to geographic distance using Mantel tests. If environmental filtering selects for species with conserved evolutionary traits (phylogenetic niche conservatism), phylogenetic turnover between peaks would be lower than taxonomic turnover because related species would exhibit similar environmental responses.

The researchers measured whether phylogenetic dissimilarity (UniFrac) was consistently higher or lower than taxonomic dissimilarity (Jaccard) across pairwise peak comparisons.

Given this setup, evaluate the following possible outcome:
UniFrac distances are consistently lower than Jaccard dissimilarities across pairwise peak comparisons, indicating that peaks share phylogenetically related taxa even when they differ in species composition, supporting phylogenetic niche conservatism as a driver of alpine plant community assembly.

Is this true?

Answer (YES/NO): YES